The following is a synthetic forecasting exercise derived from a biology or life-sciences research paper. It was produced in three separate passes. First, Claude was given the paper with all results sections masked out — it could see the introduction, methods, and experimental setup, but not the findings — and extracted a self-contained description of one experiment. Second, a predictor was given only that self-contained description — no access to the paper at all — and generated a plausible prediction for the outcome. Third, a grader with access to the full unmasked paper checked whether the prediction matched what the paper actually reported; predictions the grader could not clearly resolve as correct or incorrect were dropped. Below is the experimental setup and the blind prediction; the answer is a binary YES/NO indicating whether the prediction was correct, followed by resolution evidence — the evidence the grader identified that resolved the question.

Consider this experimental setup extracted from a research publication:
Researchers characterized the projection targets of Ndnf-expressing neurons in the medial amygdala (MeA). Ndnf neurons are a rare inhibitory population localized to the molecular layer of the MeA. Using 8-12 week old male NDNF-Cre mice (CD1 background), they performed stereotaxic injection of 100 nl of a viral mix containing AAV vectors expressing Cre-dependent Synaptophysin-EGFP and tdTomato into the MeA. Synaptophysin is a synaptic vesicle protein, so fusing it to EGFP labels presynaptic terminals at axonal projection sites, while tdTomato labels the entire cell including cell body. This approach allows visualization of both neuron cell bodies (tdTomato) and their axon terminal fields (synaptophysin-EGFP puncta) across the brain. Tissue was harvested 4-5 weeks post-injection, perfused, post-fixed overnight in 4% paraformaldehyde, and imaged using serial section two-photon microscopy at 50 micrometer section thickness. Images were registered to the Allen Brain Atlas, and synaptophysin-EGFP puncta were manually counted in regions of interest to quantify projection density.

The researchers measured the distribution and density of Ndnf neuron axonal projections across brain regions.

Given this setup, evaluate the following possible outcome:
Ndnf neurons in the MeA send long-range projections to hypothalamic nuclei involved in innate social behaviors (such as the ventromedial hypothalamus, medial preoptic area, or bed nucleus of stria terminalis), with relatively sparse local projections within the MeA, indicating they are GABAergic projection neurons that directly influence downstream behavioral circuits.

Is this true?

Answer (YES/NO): NO